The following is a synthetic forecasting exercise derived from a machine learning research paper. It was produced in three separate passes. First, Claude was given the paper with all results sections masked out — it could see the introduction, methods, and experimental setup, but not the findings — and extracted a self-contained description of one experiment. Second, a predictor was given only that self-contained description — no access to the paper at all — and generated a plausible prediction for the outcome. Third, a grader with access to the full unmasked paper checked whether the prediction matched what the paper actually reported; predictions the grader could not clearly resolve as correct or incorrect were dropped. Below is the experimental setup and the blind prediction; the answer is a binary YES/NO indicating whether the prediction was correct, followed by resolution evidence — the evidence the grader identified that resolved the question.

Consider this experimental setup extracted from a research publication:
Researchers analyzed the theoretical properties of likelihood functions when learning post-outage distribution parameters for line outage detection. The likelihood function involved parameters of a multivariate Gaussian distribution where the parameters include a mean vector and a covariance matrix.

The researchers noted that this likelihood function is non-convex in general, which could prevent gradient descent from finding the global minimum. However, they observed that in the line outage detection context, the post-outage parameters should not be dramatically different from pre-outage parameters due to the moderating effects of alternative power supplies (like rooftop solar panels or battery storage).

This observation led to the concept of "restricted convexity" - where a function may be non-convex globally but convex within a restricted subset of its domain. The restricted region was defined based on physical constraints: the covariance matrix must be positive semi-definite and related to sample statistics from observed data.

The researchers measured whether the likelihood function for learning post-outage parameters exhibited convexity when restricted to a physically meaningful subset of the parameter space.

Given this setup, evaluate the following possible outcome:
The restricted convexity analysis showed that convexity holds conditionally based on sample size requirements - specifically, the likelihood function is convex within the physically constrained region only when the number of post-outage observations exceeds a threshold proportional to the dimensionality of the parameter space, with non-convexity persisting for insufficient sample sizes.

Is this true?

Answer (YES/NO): NO